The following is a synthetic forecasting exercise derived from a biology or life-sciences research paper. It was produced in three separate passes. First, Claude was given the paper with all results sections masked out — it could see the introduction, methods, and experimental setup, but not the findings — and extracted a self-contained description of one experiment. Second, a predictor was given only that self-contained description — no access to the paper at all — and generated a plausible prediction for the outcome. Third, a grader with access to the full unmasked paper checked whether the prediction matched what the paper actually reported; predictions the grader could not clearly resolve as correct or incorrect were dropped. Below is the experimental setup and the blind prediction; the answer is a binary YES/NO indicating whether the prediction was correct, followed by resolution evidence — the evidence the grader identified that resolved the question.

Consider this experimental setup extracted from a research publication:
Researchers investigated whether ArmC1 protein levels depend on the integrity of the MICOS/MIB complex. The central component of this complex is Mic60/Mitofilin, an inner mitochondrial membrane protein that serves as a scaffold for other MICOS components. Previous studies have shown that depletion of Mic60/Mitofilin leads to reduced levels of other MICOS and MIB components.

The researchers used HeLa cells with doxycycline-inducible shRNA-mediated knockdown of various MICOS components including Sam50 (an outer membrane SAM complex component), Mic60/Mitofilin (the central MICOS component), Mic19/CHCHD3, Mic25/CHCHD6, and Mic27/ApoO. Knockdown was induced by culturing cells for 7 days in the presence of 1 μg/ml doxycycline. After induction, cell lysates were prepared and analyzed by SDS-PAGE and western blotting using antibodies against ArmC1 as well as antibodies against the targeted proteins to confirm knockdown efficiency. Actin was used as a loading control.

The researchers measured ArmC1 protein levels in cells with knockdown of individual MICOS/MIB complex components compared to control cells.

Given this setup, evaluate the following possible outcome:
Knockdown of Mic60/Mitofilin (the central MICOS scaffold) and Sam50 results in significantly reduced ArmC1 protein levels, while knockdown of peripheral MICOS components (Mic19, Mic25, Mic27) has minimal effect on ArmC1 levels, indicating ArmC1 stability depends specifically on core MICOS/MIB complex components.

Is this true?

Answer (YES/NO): NO